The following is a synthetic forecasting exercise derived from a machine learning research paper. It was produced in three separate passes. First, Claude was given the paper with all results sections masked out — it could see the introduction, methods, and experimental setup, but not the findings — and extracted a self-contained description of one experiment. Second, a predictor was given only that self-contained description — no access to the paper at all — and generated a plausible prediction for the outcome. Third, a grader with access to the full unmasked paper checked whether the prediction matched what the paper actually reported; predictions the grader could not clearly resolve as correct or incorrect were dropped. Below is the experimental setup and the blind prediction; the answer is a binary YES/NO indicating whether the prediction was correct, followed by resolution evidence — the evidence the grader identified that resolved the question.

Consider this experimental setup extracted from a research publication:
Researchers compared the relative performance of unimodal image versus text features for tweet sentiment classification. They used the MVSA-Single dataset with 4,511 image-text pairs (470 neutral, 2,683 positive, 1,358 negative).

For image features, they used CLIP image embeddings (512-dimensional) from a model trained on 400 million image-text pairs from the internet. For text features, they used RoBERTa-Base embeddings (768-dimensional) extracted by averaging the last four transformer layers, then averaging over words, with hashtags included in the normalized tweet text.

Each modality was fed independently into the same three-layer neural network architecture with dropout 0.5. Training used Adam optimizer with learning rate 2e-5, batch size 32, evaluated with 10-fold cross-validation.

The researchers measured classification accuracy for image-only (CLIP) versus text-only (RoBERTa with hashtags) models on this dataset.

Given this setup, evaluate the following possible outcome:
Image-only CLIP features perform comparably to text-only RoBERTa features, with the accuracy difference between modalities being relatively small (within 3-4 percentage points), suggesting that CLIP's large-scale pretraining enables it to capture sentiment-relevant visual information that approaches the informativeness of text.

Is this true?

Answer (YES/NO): NO